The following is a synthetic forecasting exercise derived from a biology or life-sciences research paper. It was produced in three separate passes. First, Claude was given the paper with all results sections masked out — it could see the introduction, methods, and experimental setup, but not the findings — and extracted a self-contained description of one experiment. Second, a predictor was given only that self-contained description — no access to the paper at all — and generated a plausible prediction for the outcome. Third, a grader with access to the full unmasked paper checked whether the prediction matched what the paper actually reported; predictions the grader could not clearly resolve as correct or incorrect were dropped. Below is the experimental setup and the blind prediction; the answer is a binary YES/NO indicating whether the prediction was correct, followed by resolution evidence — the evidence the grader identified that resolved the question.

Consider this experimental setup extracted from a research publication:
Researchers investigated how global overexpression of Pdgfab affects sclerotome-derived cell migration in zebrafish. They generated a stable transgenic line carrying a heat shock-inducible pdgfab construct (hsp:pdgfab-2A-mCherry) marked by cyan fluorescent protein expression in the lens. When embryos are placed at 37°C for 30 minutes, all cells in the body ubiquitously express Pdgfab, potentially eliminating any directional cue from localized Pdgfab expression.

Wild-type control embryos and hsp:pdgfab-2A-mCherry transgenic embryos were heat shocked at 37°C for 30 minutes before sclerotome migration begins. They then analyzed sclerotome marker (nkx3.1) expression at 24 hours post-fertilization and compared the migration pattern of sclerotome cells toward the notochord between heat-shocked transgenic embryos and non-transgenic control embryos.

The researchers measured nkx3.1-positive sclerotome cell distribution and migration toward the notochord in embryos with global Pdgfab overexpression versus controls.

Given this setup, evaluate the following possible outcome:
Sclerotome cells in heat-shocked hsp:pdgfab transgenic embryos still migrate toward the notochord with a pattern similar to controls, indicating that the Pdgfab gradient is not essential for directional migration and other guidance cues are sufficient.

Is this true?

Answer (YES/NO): NO